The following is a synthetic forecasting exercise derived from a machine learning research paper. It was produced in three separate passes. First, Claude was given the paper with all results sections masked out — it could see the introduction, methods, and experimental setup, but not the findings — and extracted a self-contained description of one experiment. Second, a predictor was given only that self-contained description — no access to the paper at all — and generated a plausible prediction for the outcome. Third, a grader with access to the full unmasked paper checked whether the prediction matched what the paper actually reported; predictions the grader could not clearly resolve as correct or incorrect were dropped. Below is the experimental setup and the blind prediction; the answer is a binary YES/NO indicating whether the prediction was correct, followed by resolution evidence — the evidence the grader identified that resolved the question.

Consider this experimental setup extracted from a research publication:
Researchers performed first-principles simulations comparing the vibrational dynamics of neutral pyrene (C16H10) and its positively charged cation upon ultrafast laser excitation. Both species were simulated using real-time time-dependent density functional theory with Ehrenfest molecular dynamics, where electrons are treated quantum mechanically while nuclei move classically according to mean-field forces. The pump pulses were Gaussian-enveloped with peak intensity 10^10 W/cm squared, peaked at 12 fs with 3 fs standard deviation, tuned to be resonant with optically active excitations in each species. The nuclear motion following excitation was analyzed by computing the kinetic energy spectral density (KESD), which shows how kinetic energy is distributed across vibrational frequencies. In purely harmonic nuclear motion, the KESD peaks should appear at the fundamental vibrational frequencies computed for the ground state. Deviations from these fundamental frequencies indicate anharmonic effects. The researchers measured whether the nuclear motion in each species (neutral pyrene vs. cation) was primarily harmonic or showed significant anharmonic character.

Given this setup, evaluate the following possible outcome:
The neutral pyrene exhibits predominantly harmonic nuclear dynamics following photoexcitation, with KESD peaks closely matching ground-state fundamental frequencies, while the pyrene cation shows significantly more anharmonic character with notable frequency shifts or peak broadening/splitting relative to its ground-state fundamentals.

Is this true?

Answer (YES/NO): YES